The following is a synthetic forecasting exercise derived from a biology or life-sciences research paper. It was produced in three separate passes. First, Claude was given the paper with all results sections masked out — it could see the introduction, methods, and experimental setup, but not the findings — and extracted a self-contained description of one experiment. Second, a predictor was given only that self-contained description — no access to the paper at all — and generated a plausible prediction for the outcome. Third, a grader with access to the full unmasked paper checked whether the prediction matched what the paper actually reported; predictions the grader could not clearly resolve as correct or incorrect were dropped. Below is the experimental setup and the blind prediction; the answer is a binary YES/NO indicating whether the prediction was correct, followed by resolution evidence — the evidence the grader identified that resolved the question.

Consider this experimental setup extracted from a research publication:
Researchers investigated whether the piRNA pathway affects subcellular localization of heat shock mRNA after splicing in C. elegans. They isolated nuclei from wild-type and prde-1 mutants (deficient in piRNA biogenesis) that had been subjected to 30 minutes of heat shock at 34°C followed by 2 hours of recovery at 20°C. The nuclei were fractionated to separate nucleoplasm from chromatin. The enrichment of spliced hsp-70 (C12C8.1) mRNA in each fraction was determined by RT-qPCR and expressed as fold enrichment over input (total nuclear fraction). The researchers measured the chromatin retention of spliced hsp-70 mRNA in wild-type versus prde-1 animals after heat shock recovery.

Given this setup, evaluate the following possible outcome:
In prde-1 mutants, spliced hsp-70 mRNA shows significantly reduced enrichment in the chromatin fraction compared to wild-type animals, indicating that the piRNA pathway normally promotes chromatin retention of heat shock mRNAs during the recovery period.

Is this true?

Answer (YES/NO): YES